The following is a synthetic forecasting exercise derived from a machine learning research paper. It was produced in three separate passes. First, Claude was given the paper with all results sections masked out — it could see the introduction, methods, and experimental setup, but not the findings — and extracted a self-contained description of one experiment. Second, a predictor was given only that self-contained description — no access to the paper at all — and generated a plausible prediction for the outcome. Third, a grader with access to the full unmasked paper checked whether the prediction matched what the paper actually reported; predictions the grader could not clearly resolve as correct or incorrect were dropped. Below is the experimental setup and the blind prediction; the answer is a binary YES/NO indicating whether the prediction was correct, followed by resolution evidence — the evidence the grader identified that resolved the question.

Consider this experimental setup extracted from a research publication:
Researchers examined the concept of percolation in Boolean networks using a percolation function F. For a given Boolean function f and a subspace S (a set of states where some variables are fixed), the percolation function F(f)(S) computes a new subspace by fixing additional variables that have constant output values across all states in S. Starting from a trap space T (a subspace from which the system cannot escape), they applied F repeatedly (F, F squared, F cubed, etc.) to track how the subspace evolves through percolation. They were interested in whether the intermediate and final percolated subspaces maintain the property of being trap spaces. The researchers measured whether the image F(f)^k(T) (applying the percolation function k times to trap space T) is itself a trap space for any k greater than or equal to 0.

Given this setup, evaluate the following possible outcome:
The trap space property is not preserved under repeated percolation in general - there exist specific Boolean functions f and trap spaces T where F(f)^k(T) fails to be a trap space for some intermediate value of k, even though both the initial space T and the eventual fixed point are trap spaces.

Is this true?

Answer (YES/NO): NO